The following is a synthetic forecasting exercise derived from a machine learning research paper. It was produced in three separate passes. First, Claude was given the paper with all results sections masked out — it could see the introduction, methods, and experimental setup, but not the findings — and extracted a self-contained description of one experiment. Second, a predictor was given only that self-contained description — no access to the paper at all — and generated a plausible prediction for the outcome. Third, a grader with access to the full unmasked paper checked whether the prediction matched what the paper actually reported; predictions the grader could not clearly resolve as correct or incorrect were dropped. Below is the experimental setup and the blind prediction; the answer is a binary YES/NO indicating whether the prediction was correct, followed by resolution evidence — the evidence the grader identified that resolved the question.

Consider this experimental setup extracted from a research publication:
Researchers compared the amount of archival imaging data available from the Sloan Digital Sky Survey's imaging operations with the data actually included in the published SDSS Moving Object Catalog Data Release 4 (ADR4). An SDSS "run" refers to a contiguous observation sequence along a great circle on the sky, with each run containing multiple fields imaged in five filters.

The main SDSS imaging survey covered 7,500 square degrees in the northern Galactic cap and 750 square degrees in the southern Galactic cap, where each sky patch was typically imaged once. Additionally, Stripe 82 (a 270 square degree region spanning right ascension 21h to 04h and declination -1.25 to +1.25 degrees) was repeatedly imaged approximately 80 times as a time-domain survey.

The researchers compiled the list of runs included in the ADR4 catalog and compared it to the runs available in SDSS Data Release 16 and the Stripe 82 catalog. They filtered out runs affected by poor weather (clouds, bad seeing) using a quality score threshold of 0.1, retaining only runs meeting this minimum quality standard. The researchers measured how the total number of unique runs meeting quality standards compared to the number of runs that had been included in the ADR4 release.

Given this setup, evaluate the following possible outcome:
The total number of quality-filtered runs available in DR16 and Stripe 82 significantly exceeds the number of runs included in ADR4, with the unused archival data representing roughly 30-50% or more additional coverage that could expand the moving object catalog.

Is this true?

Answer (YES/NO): YES